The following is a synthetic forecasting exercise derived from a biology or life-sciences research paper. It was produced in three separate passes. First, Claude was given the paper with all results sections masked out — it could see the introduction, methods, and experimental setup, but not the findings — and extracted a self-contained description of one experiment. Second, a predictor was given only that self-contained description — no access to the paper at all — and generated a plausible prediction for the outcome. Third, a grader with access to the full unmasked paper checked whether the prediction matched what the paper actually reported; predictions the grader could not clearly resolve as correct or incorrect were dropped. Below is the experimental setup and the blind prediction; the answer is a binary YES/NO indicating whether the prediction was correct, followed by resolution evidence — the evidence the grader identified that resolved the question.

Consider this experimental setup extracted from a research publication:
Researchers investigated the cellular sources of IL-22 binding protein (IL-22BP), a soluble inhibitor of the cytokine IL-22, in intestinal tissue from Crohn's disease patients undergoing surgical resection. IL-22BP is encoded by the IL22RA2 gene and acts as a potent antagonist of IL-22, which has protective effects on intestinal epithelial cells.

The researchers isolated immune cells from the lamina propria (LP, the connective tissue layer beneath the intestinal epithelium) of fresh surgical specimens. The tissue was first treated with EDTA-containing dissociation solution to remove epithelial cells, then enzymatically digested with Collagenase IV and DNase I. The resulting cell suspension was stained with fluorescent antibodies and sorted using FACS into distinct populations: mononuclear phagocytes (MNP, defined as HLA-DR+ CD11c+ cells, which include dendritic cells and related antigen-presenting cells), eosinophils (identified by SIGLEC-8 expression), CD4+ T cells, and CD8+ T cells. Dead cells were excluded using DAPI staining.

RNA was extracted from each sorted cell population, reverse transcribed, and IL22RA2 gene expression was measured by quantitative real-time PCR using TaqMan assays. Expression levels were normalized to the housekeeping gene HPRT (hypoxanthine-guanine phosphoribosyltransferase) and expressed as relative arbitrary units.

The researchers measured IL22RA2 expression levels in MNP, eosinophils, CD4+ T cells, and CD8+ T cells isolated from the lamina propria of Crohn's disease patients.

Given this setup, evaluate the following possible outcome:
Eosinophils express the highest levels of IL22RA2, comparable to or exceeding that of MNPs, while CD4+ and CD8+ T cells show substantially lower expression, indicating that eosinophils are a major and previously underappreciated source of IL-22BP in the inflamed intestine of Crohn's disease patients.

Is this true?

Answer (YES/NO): NO